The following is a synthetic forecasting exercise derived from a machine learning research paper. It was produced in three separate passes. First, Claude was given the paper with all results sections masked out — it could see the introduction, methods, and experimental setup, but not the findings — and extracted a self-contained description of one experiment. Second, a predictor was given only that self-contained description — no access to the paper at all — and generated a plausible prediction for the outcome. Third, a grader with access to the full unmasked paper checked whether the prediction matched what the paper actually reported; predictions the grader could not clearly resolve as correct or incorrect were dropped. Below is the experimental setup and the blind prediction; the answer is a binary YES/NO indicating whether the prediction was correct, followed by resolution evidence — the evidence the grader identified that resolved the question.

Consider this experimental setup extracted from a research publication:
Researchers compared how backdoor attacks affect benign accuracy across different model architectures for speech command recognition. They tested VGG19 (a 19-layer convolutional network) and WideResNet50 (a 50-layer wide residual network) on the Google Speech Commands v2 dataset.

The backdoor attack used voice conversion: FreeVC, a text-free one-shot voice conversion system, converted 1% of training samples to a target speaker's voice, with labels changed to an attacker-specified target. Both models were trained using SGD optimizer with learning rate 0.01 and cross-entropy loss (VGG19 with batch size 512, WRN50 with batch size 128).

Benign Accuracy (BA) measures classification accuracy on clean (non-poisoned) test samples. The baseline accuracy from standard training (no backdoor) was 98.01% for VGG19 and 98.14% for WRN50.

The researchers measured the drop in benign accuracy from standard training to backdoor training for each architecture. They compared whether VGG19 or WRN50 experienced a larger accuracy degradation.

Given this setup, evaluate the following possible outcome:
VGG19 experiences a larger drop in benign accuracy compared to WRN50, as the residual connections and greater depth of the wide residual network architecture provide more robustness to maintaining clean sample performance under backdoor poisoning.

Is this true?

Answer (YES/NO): YES